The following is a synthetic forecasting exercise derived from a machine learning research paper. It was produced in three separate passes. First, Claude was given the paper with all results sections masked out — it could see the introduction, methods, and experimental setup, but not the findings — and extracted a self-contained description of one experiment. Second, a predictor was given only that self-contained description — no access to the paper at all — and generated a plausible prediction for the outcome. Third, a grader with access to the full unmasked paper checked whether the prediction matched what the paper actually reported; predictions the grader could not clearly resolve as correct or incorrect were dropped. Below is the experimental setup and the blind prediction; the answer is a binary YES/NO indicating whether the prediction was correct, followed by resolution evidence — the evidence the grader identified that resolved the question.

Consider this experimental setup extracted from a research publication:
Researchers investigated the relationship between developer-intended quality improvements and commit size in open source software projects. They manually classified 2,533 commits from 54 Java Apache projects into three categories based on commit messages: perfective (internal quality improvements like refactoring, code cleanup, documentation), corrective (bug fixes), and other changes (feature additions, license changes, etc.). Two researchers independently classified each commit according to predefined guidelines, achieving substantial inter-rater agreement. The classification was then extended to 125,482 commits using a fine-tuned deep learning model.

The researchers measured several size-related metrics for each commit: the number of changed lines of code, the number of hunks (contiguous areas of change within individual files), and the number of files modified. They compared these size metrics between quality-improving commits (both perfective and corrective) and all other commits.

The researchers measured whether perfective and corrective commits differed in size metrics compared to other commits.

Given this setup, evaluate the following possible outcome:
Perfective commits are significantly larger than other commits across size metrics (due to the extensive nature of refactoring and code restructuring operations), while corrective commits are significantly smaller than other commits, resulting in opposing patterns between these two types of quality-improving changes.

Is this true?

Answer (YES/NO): NO